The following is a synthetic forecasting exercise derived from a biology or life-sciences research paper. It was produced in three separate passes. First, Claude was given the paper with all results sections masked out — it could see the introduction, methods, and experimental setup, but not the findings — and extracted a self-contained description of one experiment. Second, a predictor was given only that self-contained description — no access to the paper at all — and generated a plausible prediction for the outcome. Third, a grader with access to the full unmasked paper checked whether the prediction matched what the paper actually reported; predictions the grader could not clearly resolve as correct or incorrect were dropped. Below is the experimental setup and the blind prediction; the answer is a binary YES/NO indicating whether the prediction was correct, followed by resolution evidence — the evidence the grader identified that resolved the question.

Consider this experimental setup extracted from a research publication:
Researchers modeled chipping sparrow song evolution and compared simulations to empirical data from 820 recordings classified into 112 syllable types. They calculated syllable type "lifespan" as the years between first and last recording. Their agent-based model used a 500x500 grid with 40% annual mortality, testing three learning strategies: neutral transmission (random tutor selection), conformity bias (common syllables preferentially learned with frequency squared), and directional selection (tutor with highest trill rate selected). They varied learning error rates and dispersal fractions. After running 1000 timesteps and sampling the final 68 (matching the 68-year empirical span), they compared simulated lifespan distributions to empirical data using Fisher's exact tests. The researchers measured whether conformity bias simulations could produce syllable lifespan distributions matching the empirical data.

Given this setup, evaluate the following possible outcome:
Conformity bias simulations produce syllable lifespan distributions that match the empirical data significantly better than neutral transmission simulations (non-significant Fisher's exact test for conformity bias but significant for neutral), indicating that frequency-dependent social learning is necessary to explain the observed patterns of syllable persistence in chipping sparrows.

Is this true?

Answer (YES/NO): NO